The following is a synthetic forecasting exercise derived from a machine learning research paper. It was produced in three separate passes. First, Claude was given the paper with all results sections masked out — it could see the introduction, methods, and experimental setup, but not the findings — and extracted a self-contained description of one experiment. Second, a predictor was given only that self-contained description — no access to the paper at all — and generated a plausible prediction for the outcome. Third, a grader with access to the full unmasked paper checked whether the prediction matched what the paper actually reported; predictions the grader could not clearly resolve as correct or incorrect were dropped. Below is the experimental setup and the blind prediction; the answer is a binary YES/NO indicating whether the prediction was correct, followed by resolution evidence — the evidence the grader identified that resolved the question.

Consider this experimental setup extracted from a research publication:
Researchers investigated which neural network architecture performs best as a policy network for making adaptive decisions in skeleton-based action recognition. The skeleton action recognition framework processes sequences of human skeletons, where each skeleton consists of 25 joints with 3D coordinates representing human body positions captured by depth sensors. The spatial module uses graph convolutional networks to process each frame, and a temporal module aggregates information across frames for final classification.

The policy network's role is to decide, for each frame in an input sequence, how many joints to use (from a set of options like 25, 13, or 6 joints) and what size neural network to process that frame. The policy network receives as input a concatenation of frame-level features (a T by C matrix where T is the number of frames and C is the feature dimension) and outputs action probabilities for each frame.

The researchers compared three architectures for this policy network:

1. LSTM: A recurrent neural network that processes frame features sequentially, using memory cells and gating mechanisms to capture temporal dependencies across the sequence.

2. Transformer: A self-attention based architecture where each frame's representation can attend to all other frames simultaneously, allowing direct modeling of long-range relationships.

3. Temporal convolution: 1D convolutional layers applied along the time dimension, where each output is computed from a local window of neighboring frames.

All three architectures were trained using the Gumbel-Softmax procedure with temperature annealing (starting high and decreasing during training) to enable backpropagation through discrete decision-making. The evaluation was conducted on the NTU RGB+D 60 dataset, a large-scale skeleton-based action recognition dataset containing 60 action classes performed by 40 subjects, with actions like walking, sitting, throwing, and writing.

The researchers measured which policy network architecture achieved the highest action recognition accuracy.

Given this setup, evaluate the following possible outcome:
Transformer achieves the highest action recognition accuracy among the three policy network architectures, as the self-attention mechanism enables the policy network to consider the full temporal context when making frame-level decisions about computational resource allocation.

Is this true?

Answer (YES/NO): NO